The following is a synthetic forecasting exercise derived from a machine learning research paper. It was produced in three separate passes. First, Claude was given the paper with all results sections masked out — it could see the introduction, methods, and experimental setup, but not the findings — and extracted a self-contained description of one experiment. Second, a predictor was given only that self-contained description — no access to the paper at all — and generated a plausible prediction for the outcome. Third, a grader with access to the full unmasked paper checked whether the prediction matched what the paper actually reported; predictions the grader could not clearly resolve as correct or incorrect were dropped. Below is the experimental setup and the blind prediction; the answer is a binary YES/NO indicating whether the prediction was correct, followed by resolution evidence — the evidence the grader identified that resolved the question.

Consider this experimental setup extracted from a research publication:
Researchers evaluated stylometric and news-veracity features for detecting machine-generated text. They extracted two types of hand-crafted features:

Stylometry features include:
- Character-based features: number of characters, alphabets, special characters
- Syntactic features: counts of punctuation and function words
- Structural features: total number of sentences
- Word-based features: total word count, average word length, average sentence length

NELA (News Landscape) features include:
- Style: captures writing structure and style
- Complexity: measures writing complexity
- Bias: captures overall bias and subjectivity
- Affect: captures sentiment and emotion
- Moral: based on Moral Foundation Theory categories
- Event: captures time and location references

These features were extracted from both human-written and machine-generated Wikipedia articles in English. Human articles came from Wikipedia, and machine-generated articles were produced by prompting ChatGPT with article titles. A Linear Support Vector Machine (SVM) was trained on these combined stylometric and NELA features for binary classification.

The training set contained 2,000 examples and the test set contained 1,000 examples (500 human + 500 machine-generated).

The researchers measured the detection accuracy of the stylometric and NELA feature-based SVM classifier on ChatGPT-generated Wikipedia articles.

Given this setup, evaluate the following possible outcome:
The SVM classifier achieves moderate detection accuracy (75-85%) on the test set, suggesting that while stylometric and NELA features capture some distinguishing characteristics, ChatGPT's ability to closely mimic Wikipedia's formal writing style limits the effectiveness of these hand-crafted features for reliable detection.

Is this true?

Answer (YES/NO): NO